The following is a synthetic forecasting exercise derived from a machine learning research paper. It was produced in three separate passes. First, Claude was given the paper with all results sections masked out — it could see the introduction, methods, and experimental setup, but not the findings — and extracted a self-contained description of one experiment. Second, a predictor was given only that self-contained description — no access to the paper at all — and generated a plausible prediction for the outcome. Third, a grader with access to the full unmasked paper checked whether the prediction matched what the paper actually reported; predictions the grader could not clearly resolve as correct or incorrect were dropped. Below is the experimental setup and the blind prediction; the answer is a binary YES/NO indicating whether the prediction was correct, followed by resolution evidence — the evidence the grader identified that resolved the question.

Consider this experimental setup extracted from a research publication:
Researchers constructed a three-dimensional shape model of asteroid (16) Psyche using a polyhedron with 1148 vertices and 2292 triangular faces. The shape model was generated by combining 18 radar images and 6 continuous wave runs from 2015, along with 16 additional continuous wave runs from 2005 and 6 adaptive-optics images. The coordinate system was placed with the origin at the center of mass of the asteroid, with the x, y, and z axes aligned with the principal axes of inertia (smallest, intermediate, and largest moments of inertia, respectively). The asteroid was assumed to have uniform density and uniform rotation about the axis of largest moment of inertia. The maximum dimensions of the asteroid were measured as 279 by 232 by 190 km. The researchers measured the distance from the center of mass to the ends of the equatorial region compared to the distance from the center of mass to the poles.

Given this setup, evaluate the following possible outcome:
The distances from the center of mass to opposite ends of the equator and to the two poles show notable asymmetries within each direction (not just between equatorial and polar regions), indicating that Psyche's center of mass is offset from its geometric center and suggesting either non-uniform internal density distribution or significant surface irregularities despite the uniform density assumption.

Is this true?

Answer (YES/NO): NO